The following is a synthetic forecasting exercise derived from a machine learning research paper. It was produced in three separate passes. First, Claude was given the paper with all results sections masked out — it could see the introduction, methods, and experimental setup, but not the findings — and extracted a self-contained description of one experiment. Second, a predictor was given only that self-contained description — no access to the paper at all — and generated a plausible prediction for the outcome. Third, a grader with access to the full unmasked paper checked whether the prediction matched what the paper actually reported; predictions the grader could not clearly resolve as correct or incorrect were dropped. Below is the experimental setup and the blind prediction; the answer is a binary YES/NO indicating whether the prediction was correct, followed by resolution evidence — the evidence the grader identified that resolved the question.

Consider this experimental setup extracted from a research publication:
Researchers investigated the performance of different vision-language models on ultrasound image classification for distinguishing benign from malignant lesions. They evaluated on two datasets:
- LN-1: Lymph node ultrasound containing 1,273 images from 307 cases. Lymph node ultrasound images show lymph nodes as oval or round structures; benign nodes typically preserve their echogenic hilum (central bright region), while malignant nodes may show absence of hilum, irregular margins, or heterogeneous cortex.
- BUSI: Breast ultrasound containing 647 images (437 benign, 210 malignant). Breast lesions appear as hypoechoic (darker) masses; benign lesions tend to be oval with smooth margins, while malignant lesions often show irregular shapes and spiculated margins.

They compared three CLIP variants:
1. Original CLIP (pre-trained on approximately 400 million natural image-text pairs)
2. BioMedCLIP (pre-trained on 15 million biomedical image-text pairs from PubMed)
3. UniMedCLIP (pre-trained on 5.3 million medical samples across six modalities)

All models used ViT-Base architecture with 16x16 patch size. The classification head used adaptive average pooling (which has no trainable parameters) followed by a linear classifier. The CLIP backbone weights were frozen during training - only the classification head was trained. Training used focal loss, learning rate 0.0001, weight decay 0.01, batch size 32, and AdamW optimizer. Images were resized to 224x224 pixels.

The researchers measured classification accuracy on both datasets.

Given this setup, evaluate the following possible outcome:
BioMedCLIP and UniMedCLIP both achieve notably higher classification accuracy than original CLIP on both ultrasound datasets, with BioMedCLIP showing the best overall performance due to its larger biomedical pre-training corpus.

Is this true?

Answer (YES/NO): NO